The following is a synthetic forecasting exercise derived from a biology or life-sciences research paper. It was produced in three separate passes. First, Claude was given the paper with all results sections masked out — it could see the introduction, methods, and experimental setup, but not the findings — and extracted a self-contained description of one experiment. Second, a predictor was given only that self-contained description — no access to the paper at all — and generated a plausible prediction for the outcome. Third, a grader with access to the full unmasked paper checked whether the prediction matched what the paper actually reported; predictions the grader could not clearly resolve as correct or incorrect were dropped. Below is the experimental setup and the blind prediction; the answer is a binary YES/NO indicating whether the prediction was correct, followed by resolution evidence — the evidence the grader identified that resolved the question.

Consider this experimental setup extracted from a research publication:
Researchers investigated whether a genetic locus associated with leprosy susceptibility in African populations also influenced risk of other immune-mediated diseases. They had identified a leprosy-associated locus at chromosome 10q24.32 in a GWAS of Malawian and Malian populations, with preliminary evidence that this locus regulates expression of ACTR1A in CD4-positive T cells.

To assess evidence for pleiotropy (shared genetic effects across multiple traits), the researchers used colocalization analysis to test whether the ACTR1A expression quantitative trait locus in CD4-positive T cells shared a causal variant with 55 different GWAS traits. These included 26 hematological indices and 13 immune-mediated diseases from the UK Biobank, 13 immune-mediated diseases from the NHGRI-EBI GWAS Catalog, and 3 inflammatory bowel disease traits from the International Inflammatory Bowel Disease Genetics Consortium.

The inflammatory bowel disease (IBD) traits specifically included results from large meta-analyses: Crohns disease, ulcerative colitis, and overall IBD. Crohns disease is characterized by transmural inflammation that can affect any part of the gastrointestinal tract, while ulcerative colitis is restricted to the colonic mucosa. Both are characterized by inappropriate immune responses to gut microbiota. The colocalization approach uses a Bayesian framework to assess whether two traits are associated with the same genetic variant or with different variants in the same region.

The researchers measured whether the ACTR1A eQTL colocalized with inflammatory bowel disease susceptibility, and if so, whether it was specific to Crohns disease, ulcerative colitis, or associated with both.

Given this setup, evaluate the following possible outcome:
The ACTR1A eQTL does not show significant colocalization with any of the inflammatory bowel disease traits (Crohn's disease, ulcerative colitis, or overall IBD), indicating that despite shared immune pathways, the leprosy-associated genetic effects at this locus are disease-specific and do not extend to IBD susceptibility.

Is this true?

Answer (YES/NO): NO